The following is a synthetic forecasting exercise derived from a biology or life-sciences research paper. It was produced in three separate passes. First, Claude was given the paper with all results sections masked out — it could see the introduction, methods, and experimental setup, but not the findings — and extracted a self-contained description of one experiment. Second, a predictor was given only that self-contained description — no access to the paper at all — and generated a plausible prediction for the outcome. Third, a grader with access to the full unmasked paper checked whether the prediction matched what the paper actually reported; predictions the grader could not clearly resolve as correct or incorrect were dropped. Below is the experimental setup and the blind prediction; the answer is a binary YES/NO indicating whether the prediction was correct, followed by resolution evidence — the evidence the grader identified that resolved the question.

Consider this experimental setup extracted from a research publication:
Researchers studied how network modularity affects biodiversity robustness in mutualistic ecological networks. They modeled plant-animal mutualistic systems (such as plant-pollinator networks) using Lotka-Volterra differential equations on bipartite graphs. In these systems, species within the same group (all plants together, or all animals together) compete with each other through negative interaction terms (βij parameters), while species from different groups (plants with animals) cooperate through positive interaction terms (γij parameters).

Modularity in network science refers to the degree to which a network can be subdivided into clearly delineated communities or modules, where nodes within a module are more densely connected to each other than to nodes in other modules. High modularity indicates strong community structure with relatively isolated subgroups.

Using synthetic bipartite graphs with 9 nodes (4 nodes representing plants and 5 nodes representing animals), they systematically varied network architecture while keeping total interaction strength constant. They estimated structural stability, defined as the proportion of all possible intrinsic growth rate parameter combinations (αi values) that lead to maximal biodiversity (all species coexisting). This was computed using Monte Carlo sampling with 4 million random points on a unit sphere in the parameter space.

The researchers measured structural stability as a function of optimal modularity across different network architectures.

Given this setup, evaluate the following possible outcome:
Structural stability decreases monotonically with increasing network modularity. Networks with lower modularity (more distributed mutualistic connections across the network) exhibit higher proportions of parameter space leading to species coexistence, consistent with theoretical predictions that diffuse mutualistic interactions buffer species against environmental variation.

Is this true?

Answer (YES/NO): YES